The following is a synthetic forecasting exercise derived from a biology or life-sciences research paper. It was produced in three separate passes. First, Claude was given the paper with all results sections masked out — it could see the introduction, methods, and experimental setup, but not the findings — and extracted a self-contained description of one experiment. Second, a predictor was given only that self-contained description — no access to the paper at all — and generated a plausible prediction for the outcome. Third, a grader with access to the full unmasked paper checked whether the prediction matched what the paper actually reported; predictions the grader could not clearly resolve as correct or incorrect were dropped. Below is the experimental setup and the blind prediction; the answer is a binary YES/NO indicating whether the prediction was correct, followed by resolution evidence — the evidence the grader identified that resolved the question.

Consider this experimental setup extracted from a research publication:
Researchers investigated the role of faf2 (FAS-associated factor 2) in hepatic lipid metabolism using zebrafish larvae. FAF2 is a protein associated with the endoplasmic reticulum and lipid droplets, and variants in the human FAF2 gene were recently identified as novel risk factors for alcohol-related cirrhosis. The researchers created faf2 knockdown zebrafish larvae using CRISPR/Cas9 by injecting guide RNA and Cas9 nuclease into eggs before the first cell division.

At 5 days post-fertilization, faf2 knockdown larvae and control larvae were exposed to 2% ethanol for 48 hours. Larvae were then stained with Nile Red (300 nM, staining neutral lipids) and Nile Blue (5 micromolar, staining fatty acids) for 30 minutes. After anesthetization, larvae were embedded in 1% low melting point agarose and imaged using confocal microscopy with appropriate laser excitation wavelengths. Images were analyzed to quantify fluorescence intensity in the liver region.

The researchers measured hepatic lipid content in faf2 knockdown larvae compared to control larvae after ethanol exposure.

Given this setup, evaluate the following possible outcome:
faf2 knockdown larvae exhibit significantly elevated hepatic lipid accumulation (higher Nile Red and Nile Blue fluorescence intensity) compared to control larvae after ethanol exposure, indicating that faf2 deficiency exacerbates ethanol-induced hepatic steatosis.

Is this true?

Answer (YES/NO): NO